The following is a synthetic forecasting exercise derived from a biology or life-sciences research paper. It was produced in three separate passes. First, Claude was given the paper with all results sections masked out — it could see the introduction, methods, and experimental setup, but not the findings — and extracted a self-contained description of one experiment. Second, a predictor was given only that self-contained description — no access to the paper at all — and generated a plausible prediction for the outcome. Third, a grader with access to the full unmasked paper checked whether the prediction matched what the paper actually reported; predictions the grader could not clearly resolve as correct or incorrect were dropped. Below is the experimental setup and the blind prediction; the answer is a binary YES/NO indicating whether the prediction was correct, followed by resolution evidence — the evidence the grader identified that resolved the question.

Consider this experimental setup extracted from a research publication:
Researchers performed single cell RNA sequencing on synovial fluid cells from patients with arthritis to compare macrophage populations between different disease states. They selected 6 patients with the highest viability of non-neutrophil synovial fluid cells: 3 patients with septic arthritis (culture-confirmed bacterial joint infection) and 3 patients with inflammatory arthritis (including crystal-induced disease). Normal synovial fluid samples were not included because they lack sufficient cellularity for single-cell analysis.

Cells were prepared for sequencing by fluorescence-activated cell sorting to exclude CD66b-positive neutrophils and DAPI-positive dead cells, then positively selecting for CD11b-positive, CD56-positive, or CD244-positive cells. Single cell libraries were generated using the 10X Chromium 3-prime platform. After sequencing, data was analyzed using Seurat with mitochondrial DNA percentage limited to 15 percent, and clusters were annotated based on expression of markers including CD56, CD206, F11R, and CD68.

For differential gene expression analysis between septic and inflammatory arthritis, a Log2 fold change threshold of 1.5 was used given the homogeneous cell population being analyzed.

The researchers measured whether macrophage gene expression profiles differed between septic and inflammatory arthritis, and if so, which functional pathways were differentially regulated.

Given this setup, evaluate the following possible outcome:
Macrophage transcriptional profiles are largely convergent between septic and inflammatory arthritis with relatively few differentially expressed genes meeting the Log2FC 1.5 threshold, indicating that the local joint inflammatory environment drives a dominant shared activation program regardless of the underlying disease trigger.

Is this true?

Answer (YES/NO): NO